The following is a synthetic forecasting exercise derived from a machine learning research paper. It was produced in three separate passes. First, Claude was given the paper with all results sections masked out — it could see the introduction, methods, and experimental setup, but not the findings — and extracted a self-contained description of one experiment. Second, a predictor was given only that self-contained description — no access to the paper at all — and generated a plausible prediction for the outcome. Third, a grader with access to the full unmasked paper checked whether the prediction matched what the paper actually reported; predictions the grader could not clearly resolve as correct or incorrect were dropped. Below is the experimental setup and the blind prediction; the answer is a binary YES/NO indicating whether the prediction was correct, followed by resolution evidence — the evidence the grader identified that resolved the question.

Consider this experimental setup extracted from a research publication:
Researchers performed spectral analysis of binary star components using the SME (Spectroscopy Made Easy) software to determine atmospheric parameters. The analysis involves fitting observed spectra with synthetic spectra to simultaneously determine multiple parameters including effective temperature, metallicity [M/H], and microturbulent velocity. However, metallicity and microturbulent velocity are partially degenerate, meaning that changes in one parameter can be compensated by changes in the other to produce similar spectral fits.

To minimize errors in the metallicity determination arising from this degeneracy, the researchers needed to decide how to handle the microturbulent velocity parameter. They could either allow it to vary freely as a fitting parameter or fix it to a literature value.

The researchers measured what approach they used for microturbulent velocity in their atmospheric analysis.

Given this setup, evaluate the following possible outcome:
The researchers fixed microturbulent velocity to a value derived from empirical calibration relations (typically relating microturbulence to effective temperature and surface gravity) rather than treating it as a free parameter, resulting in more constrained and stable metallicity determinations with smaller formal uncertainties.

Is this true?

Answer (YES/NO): NO